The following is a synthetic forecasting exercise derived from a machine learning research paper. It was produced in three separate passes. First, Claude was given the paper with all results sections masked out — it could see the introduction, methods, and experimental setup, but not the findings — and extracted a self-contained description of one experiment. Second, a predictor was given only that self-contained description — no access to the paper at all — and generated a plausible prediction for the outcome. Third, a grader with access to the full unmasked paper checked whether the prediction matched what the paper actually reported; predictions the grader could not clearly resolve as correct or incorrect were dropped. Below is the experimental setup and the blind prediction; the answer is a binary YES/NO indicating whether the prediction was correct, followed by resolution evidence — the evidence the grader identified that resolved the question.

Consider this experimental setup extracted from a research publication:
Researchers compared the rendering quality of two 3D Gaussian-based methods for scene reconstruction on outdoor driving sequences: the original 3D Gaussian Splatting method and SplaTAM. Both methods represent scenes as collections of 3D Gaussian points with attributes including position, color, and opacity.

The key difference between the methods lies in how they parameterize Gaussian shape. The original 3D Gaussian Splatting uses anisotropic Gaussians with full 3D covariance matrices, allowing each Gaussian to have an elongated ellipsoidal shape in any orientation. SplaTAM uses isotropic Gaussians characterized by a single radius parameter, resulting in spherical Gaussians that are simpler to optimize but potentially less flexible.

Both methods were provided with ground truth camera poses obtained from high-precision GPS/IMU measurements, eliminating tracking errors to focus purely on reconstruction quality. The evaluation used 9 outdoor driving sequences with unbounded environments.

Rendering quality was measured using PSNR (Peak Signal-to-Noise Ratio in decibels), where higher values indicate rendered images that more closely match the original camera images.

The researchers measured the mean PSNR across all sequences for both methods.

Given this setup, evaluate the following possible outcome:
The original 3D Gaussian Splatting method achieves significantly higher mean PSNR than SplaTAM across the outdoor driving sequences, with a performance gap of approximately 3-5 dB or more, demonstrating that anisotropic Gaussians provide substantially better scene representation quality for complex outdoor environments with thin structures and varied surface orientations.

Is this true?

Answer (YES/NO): NO